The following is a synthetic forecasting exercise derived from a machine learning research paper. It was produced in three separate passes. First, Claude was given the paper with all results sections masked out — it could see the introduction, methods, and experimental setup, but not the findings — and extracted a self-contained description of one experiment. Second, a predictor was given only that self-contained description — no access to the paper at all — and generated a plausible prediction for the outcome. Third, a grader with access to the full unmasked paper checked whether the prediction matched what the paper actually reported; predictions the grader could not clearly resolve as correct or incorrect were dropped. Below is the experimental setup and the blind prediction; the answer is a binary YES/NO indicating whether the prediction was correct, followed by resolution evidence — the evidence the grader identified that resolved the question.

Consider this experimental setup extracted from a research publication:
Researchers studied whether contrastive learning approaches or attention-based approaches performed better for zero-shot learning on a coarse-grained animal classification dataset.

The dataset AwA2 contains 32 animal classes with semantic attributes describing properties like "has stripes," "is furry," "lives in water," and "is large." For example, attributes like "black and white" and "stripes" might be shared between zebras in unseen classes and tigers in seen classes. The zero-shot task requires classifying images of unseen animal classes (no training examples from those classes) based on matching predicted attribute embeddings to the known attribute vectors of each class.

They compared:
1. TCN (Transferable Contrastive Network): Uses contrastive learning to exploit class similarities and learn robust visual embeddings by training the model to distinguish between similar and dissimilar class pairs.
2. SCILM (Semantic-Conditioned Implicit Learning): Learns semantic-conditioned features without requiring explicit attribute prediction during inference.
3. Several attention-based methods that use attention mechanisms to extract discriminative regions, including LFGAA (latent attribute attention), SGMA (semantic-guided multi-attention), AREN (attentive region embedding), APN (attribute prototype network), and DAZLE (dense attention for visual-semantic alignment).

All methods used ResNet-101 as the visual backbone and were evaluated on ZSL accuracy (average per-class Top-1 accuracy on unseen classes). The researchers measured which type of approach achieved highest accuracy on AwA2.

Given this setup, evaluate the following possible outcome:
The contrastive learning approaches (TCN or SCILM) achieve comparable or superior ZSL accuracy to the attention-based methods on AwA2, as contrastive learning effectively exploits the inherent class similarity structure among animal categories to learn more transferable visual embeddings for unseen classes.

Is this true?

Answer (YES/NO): YES